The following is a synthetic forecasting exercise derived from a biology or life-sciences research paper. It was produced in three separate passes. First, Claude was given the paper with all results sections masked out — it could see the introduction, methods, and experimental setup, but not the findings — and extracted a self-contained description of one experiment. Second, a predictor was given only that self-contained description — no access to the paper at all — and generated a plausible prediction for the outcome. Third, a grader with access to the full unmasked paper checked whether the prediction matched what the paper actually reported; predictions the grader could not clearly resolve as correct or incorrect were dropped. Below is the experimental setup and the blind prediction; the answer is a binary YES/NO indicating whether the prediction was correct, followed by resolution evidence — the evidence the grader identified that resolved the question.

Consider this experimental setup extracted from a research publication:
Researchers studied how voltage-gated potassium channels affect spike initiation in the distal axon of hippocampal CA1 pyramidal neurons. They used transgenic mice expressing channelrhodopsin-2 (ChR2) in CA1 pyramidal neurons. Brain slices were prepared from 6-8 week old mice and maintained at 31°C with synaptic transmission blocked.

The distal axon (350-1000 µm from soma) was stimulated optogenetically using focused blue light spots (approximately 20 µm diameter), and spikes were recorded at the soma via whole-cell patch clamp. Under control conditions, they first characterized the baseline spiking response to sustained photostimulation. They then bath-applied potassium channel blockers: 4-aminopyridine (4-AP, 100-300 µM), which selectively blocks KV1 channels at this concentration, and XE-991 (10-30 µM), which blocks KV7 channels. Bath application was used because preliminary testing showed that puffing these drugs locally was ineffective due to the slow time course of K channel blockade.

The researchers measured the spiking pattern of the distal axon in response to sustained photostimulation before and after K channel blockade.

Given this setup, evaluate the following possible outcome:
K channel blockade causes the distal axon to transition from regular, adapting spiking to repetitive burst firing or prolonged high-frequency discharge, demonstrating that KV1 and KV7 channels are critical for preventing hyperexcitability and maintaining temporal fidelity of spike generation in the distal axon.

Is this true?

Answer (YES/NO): NO